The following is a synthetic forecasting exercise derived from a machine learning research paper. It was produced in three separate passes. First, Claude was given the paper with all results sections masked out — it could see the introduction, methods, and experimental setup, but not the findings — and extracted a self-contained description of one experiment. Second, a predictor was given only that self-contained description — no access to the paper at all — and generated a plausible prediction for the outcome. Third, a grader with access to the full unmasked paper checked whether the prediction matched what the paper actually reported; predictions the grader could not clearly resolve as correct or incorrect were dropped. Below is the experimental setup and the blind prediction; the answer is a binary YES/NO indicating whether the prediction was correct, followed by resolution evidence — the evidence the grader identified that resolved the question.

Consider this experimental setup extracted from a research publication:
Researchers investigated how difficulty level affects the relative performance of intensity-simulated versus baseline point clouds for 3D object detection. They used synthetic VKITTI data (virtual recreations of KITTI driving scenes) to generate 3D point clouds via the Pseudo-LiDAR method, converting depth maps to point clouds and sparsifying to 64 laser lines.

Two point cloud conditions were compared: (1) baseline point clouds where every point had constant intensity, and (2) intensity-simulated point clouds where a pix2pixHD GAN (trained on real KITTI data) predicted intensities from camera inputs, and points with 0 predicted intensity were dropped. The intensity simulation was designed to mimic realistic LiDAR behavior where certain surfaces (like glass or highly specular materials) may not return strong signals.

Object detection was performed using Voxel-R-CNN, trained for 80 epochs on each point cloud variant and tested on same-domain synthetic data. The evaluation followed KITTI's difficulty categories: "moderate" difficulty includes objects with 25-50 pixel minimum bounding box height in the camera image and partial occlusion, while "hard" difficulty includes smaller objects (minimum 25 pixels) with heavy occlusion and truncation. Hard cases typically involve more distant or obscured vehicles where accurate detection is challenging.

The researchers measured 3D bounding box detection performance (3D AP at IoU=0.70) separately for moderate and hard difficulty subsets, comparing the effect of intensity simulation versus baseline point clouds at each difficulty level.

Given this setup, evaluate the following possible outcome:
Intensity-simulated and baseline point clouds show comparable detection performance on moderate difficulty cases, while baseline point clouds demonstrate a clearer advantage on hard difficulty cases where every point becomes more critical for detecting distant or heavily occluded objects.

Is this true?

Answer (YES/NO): NO